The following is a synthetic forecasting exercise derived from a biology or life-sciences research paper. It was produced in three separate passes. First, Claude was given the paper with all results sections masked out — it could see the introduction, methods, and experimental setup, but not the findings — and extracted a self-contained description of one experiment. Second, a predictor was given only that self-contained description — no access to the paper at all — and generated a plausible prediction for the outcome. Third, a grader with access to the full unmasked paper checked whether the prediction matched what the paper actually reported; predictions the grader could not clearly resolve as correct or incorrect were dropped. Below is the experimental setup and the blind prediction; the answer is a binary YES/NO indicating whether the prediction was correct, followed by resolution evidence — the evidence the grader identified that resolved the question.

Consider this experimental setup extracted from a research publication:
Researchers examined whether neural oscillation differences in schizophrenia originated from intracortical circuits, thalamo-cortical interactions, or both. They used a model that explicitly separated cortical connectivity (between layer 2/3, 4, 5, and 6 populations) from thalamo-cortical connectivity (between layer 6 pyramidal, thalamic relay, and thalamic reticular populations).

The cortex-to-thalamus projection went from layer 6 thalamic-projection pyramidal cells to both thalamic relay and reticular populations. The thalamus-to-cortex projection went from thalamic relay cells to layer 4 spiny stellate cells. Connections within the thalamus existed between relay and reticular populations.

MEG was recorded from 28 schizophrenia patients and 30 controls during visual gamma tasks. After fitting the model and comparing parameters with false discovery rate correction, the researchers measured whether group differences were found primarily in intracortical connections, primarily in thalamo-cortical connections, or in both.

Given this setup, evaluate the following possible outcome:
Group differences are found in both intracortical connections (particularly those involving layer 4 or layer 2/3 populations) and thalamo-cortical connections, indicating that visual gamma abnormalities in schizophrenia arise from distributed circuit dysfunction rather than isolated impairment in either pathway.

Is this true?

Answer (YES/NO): NO